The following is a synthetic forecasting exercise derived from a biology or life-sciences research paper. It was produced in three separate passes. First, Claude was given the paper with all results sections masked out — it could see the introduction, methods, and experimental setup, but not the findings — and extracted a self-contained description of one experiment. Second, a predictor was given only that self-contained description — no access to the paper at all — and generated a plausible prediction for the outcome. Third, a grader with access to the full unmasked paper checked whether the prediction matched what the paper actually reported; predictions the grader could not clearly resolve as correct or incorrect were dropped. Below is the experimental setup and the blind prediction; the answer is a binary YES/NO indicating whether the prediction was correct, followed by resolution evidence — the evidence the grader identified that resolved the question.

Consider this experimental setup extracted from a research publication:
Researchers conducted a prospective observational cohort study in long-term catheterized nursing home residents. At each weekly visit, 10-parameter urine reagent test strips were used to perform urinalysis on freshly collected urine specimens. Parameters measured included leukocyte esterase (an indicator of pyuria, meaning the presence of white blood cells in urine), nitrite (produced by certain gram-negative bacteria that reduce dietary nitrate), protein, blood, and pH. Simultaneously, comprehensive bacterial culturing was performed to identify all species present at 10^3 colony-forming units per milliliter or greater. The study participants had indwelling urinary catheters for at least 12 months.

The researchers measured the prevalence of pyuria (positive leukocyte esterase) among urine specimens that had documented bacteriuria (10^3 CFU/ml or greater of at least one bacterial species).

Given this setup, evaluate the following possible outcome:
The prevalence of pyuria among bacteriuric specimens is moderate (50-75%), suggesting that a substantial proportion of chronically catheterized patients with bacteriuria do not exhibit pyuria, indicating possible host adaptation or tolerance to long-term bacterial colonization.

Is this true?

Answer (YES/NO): NO